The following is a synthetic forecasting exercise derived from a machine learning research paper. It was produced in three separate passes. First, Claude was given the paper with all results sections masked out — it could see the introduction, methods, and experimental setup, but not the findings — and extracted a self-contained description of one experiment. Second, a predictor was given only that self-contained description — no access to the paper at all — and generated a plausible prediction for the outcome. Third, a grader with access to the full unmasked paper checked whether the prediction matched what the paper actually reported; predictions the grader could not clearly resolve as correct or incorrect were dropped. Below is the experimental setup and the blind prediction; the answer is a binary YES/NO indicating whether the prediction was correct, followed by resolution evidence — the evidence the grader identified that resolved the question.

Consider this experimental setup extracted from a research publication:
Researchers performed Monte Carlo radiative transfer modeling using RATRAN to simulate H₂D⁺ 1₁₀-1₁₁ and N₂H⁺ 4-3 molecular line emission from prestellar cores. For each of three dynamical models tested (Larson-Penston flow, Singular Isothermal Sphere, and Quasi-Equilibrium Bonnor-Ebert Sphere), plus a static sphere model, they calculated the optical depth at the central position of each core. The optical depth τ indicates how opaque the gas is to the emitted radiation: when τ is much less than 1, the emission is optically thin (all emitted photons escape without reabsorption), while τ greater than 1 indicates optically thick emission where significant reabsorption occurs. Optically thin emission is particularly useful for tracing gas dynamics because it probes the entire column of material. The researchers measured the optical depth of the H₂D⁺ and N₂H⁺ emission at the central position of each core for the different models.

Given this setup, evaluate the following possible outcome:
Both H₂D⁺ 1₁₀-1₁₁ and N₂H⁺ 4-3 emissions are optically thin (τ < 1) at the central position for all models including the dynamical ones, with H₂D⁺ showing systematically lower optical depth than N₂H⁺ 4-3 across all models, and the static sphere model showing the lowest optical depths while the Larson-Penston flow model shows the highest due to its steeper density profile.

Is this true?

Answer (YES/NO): NO